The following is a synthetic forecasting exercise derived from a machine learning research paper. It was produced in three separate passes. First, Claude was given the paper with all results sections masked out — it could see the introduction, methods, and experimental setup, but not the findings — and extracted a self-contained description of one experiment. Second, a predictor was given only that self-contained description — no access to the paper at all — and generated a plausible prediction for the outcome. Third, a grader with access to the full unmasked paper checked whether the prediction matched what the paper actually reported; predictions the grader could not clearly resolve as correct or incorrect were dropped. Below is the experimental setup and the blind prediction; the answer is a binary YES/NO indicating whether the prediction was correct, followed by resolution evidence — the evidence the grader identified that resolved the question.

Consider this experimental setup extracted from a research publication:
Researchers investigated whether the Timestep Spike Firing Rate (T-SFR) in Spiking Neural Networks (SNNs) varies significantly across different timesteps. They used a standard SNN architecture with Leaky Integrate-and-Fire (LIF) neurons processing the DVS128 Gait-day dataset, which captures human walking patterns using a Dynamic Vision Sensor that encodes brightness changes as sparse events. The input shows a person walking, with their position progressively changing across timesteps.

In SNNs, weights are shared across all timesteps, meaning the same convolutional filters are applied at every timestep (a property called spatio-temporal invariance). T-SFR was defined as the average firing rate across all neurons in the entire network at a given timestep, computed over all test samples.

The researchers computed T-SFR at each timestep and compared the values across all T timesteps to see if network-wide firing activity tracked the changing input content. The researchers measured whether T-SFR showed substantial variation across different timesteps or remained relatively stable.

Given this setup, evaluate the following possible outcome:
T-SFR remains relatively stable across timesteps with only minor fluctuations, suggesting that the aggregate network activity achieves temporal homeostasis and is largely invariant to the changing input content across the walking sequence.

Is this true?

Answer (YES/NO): YES